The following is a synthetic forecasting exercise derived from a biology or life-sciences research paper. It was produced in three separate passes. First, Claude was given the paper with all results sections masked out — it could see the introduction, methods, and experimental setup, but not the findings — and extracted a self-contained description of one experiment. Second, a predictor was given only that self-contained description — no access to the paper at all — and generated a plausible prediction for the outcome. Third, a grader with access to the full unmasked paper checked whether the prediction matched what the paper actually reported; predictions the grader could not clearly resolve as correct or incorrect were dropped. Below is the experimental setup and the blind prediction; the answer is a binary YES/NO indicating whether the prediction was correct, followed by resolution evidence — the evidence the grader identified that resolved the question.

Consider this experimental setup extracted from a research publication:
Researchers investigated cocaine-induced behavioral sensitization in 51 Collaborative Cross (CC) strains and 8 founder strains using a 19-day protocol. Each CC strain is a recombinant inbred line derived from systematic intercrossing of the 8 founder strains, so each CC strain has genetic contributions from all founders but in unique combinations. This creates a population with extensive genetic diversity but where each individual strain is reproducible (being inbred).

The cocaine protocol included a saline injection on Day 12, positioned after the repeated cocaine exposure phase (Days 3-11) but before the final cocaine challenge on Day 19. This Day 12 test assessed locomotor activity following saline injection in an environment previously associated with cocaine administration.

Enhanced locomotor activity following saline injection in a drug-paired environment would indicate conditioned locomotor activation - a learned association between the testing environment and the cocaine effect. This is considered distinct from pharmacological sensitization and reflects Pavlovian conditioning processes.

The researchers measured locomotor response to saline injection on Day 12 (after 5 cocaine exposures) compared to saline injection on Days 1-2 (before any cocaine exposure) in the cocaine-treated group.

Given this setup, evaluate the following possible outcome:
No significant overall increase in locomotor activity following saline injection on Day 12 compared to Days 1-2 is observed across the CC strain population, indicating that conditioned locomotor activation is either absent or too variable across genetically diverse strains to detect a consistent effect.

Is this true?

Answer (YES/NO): NO